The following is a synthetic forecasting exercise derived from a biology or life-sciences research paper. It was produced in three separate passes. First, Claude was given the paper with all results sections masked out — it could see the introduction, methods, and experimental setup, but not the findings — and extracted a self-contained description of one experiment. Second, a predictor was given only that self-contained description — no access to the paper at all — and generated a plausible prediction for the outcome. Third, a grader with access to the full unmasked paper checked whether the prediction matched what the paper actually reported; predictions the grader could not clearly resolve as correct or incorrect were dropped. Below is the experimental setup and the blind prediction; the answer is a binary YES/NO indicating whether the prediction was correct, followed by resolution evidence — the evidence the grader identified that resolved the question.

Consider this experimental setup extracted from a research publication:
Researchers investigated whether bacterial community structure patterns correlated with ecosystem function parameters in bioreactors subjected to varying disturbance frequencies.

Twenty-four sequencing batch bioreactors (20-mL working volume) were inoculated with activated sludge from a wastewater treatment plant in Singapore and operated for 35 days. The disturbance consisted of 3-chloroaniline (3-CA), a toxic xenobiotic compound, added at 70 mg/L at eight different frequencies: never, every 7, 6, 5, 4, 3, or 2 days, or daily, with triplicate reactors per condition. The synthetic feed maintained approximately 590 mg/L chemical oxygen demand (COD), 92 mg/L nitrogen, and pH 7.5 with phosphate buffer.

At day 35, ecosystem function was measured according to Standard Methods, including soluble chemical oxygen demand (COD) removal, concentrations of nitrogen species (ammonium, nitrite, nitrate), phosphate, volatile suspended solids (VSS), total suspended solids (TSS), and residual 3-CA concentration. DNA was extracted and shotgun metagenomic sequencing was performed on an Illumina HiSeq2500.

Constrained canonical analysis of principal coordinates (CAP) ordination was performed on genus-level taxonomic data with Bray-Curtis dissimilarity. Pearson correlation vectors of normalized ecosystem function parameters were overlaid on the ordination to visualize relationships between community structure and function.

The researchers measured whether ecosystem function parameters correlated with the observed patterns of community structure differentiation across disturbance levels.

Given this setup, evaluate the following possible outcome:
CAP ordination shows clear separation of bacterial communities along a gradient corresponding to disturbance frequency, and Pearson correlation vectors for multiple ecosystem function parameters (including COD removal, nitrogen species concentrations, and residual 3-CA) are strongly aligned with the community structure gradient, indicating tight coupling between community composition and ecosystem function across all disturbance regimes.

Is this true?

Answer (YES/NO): NO